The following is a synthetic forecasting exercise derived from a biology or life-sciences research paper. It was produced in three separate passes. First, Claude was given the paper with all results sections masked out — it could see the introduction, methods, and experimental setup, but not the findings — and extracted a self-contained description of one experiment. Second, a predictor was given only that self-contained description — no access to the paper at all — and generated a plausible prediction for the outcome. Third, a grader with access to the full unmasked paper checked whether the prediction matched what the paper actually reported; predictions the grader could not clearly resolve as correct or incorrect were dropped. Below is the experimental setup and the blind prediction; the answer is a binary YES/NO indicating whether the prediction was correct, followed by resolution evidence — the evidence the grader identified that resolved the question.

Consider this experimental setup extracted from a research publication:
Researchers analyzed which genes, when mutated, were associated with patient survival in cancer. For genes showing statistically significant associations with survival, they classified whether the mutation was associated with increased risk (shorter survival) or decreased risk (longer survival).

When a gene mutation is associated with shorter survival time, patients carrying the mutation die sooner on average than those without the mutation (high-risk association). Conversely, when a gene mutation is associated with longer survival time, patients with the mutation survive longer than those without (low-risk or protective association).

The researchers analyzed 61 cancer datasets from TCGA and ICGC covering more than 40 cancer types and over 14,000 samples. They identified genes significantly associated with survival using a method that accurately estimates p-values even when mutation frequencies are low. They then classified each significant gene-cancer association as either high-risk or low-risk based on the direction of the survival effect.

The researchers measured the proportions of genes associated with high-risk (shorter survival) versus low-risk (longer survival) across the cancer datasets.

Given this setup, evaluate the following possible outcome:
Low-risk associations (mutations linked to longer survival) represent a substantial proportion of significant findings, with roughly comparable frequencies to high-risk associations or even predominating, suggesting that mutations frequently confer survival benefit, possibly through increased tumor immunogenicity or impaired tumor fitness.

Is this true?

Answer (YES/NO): NO